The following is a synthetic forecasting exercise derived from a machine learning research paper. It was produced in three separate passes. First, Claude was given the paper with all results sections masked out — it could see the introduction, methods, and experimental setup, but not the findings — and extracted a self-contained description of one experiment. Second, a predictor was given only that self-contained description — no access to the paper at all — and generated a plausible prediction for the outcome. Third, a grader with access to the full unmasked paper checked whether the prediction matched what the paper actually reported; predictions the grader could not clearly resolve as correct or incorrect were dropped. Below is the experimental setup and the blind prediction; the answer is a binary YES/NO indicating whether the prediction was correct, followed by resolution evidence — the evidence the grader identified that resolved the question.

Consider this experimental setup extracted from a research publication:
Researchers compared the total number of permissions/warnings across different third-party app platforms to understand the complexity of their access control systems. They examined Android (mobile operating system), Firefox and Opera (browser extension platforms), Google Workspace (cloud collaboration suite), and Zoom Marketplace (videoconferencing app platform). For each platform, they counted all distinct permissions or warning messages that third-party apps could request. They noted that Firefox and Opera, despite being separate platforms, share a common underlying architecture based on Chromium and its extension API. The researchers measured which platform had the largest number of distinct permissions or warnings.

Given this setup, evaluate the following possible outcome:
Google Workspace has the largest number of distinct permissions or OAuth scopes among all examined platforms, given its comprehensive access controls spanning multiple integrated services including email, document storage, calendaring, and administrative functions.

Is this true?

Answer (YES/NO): NO